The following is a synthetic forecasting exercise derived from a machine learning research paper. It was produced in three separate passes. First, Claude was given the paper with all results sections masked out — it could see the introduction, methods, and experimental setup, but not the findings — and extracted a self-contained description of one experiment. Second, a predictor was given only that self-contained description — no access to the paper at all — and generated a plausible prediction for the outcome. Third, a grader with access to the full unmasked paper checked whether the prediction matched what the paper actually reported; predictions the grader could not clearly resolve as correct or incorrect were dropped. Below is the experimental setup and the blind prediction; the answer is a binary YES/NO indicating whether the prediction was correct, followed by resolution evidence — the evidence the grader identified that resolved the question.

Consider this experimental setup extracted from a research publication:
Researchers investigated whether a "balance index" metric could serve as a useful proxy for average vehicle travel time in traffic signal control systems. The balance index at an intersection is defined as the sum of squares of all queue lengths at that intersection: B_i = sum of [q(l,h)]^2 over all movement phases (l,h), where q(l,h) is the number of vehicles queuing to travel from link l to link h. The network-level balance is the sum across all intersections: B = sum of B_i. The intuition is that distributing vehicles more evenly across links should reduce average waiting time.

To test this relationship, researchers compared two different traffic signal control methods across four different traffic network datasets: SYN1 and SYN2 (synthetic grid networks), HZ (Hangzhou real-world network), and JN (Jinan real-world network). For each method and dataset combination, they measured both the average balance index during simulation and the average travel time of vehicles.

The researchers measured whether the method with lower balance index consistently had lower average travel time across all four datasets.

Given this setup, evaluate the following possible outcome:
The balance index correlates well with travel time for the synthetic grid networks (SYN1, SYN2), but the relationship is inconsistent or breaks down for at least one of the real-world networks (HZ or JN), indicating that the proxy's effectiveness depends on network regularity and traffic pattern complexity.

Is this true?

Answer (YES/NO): NO